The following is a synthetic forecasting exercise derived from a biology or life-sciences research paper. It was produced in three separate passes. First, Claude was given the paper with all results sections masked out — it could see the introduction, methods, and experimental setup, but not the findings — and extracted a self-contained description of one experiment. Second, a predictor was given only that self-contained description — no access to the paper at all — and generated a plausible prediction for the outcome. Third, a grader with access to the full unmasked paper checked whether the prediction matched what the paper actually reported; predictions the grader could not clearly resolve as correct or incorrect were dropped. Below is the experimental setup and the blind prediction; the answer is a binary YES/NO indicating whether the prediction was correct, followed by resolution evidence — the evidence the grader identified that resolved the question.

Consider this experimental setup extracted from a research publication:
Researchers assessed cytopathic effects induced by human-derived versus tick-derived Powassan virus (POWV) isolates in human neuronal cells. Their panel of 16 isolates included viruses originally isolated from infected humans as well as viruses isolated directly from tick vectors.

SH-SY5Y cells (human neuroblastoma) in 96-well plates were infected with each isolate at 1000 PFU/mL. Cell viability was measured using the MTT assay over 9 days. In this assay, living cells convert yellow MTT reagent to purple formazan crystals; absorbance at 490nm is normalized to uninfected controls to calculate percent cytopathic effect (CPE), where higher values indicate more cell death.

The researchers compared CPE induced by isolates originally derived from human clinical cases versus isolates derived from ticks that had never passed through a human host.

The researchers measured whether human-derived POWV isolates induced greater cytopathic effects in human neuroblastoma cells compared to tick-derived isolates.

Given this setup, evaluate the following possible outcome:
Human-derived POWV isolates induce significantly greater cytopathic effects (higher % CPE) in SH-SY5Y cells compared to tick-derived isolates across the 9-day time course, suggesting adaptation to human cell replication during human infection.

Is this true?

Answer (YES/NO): NO